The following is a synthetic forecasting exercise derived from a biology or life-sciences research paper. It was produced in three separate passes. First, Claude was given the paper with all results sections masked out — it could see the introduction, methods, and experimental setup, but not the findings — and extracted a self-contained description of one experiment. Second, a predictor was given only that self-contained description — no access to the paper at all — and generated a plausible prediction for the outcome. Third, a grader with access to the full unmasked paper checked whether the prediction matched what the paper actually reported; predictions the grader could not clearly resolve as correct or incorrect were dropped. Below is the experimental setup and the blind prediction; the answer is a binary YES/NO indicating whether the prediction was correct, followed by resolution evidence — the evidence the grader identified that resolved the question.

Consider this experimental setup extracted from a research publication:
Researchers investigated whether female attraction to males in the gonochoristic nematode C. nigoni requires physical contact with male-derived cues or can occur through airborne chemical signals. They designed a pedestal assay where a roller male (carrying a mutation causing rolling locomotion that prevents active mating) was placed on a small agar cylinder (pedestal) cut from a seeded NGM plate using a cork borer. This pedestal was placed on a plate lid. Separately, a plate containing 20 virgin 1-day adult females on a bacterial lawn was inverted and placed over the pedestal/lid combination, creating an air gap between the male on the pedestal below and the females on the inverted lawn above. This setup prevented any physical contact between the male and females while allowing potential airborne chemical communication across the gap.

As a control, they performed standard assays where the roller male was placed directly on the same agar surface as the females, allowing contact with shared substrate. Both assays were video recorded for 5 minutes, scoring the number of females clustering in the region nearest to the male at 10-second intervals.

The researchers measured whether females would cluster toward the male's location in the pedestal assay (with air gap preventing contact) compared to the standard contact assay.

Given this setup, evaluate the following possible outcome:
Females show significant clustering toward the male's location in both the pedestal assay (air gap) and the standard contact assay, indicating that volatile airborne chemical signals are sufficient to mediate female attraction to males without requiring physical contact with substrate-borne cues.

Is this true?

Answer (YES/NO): YES